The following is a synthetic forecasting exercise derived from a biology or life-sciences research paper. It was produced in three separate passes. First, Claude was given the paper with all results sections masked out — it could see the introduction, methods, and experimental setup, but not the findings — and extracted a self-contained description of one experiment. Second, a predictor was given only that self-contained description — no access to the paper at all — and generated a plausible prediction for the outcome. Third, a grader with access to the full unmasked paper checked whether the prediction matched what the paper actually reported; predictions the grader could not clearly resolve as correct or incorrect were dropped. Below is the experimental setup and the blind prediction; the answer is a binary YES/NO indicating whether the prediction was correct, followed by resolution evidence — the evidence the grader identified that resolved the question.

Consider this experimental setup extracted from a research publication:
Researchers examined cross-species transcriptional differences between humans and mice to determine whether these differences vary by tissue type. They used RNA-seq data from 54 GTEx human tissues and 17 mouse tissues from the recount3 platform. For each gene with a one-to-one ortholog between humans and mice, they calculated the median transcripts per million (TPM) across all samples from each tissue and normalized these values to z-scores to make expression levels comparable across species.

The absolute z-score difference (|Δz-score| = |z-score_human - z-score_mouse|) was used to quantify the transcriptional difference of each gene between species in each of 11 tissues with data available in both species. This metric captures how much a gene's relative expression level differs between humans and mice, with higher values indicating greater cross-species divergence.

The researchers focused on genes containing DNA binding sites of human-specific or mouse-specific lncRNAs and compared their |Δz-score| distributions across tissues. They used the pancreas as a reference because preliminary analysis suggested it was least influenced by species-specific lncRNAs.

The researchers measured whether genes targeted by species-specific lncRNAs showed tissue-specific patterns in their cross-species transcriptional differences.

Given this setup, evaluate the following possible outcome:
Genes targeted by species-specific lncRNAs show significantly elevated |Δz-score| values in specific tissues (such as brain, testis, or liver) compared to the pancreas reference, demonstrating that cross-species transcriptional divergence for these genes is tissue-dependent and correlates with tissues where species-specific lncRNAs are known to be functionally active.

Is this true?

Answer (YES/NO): YES